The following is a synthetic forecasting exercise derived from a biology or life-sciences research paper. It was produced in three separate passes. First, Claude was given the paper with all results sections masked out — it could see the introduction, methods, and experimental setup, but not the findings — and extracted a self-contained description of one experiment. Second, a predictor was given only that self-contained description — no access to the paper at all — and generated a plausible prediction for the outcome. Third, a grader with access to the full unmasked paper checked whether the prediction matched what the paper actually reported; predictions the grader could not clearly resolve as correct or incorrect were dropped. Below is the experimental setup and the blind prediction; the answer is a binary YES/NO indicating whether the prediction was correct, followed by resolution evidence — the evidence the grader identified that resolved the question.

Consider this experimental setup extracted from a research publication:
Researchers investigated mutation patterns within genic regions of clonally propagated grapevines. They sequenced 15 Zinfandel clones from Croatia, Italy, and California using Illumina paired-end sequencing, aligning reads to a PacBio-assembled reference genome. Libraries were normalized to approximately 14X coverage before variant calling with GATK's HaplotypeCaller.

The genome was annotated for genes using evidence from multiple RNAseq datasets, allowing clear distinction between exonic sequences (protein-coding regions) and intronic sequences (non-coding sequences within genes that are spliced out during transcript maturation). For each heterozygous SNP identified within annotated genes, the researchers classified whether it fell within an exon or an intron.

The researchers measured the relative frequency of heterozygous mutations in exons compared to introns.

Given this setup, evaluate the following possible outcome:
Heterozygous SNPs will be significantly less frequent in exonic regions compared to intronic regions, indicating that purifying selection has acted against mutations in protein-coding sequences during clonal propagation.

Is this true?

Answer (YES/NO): YES